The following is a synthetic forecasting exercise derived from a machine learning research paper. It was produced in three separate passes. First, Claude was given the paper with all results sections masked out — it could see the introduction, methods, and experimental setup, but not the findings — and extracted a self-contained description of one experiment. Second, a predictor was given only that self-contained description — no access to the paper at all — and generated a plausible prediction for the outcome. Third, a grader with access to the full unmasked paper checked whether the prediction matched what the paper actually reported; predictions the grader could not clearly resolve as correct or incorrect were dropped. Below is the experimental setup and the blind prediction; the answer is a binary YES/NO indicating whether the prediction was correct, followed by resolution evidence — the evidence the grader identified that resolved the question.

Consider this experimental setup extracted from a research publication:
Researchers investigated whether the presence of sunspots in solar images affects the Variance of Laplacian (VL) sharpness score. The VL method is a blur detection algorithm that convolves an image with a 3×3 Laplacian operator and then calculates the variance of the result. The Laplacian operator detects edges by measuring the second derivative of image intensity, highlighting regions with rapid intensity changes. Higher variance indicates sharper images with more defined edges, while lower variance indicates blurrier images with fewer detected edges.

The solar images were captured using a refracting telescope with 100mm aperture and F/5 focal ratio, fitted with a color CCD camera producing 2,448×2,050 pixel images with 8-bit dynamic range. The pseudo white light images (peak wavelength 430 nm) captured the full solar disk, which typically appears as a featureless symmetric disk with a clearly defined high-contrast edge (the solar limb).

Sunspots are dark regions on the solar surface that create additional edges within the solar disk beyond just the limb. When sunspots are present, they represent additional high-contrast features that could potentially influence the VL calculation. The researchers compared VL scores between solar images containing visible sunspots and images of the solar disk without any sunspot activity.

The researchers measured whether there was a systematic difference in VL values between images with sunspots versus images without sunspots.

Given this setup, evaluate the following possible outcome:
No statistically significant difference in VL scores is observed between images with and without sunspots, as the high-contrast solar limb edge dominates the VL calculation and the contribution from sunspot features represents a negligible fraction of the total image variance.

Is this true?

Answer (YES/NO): NO